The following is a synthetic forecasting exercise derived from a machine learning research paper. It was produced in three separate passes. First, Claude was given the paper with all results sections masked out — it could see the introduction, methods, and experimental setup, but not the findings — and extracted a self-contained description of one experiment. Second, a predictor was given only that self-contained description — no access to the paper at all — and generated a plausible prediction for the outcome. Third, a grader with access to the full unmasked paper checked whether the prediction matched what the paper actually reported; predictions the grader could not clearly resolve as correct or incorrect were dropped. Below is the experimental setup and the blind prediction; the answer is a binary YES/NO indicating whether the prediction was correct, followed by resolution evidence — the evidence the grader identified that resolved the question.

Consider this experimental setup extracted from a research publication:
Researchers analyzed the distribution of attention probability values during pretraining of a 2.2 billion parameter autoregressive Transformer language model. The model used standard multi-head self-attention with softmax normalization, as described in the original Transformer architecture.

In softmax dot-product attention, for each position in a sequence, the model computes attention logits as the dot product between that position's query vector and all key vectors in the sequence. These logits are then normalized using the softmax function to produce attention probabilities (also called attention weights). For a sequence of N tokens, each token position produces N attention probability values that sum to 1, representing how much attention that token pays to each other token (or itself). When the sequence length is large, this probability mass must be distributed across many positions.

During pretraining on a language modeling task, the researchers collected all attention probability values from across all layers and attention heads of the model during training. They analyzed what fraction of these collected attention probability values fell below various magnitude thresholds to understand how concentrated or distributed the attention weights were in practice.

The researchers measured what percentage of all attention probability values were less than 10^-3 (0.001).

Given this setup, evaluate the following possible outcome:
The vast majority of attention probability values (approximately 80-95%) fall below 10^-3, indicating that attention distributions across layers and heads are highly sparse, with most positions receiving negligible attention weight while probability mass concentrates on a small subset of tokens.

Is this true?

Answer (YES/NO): YES